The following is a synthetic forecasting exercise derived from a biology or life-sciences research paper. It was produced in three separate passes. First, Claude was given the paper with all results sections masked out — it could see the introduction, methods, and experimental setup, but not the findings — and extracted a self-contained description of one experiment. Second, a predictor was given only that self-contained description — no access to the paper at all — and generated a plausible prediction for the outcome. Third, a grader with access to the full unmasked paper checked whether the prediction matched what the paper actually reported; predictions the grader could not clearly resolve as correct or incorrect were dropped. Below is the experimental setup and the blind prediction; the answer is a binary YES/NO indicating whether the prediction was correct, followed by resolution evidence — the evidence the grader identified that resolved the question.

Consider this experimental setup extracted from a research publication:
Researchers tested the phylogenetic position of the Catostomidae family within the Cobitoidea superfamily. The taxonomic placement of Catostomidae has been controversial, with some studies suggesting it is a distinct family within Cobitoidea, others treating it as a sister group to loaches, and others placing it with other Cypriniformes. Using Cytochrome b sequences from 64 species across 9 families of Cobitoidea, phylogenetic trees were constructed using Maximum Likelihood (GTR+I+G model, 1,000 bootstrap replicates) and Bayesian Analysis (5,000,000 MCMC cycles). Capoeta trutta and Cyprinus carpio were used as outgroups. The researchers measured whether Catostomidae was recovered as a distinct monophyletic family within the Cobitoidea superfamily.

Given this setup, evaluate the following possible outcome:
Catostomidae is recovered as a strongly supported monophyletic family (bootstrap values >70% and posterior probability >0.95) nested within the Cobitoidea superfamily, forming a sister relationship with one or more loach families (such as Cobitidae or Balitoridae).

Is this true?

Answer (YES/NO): NO